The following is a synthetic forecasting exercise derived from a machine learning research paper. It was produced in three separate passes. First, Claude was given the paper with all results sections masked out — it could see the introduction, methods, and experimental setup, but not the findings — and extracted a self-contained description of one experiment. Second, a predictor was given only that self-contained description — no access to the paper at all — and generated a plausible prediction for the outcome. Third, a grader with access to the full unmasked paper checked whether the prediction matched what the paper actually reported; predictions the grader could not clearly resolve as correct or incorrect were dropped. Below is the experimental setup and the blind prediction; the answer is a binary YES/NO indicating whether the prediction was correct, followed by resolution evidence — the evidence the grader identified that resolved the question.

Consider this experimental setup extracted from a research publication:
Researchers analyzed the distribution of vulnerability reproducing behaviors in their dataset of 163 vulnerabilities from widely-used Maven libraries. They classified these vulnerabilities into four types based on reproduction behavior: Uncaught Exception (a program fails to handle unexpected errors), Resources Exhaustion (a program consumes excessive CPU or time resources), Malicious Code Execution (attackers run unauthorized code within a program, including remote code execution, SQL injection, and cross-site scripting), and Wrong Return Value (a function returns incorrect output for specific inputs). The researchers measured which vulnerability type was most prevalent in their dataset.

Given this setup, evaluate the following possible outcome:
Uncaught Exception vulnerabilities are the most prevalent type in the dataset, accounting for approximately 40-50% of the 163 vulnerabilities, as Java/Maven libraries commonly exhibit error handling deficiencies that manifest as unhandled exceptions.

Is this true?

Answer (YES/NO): NO